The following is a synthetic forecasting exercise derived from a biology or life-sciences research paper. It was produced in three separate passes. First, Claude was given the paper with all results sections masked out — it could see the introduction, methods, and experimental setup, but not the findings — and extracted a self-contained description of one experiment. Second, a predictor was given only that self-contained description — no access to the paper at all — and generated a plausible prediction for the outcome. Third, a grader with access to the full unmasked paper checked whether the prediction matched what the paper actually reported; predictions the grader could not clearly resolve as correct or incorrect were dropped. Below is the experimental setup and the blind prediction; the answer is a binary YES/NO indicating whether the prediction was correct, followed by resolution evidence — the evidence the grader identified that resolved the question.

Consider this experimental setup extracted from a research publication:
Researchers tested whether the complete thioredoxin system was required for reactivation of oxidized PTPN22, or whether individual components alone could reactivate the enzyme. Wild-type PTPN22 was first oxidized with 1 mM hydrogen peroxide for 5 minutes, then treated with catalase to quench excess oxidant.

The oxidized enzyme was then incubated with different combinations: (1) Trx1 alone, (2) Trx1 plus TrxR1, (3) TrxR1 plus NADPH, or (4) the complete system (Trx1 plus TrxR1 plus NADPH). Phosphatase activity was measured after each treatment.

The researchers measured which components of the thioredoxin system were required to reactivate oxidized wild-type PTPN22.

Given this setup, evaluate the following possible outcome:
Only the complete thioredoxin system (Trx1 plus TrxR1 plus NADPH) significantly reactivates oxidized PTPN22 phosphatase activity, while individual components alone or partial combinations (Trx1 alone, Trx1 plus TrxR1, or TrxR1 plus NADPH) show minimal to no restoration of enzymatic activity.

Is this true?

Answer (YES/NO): NO